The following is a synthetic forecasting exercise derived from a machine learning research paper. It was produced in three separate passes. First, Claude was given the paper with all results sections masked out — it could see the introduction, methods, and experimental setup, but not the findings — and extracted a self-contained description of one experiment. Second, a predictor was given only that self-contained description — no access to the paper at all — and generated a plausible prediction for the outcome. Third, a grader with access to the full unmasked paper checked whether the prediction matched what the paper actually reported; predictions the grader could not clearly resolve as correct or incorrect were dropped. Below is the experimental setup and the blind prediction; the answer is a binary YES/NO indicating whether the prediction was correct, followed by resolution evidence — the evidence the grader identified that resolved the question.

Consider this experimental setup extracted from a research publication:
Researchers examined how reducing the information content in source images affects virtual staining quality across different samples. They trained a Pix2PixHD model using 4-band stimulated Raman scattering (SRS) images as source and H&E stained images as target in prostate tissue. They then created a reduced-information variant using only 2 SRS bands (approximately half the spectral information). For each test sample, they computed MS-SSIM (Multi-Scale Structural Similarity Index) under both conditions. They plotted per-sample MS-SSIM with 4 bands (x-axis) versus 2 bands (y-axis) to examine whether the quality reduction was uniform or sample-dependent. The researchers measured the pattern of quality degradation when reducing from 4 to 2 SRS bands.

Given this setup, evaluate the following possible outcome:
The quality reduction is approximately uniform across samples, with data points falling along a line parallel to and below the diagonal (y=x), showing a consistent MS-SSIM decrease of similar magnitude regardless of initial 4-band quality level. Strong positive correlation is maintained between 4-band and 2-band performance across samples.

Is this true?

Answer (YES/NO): NO